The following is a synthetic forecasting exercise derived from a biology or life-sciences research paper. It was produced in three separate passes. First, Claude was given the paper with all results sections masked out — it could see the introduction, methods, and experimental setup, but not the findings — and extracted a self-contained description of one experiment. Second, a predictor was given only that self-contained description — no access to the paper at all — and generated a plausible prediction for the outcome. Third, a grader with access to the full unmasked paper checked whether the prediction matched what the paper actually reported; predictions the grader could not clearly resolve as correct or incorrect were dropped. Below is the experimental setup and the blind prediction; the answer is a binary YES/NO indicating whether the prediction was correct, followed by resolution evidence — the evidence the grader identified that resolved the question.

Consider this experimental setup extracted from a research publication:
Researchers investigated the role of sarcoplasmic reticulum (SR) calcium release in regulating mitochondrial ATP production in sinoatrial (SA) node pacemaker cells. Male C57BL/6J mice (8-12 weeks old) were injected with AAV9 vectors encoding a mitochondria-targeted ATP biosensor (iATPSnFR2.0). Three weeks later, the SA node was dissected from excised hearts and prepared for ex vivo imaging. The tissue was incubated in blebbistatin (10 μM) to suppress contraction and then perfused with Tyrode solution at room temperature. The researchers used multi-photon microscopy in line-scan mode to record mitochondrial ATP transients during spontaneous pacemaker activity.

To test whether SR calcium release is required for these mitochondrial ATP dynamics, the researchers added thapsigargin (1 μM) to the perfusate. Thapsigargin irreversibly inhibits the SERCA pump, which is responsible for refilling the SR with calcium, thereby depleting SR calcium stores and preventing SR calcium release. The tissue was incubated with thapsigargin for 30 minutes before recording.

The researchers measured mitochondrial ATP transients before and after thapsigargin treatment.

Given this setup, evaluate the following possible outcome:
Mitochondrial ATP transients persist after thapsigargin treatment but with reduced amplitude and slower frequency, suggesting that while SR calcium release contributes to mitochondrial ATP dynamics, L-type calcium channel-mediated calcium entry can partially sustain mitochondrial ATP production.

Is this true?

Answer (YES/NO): NO